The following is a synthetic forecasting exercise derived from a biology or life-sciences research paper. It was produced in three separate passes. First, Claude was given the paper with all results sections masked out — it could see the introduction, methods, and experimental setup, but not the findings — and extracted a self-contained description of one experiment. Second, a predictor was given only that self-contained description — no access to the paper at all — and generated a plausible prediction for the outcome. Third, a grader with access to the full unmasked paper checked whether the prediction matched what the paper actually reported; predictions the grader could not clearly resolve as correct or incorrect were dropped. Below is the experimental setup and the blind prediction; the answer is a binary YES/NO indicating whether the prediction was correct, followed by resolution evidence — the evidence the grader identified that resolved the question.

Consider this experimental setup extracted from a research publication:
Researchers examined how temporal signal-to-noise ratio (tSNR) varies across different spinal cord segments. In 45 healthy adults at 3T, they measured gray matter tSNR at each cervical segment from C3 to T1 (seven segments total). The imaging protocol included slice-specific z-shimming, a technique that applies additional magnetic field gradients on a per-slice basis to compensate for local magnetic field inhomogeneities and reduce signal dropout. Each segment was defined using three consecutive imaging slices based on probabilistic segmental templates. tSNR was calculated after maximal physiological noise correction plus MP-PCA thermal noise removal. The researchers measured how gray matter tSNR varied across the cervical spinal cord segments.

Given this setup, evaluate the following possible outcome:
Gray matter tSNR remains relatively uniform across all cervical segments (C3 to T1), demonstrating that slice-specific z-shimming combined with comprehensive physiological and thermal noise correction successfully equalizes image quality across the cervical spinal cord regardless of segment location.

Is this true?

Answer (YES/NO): NO